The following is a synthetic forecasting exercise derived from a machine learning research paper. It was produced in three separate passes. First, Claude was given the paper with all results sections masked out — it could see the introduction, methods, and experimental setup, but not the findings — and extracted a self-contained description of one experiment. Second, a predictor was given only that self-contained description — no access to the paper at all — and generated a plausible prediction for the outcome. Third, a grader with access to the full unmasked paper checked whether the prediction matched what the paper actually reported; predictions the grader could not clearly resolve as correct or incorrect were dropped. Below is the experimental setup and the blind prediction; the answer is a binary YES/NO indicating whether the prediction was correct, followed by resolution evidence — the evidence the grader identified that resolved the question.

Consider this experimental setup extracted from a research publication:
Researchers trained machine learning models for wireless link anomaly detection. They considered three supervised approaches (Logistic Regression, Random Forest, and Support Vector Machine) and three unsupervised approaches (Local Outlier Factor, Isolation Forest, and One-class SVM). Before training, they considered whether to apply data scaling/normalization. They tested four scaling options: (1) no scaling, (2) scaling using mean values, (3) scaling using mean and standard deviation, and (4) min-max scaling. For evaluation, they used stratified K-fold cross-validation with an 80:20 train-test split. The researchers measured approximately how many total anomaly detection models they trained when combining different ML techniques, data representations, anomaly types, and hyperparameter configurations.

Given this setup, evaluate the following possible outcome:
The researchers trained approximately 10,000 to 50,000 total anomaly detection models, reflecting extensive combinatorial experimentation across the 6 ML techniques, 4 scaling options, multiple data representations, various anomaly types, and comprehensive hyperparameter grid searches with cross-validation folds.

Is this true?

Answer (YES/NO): YES